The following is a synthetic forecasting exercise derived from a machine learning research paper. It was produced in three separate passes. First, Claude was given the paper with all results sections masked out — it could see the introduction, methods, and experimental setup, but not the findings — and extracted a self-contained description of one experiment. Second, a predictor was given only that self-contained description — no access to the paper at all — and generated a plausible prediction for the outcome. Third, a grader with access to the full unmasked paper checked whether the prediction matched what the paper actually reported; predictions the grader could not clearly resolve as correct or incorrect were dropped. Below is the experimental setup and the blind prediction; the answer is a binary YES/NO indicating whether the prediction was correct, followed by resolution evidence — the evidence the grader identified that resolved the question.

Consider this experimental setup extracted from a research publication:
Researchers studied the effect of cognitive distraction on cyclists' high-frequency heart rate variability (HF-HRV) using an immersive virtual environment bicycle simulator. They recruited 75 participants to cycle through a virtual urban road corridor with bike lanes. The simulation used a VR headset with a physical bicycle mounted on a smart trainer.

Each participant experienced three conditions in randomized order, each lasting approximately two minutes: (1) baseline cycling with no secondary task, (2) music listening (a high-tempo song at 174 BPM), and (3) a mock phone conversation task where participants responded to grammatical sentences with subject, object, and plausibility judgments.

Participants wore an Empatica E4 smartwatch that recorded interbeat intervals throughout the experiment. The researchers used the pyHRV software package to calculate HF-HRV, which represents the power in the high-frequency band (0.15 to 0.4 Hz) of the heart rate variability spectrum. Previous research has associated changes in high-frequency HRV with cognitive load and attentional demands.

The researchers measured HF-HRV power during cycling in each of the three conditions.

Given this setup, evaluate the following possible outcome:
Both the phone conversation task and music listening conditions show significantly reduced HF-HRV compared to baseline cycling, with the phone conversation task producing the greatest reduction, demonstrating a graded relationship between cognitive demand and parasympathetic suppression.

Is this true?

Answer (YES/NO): NO